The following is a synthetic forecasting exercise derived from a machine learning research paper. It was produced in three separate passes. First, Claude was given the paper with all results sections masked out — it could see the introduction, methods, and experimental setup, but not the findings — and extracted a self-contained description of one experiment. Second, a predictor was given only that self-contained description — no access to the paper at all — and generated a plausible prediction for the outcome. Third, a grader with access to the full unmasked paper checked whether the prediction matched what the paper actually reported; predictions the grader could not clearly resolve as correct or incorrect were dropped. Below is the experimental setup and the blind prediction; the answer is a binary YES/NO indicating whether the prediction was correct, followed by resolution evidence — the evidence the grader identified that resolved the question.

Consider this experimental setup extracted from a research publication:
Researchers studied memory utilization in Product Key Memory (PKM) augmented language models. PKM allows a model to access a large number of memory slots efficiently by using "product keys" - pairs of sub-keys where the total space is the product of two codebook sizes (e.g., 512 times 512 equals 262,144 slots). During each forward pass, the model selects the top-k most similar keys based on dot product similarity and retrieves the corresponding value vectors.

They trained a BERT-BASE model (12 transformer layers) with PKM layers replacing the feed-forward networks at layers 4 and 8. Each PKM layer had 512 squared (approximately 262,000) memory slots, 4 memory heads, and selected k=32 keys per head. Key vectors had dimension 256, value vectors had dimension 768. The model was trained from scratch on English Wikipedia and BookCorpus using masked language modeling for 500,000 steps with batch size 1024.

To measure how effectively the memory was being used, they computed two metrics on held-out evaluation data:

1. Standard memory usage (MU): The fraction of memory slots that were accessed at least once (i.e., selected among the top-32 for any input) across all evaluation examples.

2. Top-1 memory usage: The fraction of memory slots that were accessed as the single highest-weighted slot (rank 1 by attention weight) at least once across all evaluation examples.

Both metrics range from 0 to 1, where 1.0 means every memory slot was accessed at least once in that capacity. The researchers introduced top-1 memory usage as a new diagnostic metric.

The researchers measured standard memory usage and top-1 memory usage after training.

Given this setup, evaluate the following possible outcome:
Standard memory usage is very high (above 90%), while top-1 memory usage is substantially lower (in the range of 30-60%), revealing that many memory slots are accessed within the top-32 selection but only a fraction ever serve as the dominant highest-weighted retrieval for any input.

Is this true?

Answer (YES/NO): NO